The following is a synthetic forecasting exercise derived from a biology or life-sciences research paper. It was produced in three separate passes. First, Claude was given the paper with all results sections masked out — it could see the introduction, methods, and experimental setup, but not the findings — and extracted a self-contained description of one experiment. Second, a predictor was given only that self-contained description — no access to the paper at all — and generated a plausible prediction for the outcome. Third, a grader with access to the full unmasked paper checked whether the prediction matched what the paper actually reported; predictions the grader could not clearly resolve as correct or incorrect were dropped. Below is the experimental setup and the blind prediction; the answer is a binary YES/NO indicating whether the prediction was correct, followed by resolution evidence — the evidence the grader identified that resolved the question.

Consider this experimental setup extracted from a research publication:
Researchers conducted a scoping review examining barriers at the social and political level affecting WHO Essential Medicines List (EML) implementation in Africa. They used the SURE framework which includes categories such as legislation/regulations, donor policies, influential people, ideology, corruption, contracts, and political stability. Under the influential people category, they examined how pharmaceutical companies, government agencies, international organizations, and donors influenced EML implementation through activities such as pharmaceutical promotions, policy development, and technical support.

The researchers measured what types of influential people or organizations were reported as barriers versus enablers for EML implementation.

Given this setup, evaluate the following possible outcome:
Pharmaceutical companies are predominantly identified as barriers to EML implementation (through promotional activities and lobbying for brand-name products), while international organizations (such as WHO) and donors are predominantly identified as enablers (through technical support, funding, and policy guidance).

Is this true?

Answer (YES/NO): NO